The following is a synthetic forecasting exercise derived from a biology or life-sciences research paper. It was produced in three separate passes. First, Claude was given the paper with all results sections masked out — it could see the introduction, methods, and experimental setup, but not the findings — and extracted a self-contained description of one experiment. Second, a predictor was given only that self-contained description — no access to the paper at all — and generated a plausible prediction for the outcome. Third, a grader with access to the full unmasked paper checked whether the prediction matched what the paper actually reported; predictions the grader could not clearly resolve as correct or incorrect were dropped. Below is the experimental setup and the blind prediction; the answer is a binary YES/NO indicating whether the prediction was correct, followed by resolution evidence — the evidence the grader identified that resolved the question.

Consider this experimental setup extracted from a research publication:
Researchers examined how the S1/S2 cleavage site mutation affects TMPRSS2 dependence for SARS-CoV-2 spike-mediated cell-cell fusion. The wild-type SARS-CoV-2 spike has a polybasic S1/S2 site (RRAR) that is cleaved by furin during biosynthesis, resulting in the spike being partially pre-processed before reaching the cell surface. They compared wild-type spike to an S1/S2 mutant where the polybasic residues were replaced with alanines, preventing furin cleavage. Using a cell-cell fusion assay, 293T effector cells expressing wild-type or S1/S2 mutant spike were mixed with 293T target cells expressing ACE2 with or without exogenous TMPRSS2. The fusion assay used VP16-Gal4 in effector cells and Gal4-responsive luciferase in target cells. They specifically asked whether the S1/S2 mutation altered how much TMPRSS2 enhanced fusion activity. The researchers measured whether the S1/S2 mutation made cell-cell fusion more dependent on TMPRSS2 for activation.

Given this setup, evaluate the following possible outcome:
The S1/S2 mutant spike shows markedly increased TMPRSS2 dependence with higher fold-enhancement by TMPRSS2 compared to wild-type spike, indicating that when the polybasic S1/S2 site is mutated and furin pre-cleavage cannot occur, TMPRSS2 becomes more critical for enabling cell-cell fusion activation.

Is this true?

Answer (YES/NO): YES